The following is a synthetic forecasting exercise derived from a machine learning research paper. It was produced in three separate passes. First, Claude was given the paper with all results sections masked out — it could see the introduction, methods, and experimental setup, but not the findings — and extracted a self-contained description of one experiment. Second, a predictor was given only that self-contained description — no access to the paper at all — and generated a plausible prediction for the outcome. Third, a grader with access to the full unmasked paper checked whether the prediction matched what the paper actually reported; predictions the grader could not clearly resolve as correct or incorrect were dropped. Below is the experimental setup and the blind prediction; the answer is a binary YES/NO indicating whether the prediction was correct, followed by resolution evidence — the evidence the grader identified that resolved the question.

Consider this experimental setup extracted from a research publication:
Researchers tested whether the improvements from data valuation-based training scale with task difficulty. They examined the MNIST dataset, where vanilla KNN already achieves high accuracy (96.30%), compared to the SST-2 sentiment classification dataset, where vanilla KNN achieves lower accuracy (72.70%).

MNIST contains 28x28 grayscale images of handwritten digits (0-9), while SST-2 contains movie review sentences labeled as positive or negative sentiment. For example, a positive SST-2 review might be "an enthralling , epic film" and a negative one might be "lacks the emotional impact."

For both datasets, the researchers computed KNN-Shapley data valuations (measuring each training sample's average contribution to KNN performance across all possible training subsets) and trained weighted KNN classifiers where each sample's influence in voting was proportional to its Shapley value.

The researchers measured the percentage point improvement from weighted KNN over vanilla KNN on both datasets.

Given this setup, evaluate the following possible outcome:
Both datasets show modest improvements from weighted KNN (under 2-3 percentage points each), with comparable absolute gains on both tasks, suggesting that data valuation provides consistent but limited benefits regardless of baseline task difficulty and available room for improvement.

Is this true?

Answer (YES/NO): NO